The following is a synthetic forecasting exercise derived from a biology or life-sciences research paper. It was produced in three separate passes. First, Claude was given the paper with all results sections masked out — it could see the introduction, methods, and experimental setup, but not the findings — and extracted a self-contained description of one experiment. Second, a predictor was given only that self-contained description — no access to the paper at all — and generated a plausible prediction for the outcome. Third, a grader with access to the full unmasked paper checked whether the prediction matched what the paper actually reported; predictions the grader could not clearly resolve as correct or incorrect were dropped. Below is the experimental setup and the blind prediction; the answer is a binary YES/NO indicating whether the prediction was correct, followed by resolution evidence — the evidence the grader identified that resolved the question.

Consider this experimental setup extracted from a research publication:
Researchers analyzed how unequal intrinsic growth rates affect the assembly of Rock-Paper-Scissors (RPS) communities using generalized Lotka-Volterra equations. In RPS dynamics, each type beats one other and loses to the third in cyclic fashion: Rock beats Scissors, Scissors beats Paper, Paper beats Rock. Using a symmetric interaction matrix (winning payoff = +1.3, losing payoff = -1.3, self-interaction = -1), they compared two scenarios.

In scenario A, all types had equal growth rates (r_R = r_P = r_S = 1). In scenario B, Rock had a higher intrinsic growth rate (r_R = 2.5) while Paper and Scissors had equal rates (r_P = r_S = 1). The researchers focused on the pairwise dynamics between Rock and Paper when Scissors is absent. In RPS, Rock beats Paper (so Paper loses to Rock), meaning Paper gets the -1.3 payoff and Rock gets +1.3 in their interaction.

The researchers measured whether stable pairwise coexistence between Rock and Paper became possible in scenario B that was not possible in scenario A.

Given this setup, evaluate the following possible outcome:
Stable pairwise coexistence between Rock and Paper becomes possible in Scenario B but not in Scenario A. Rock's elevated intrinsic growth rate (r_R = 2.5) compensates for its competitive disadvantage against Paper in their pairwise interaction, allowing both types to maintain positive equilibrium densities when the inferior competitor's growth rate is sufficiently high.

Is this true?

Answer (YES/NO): YES